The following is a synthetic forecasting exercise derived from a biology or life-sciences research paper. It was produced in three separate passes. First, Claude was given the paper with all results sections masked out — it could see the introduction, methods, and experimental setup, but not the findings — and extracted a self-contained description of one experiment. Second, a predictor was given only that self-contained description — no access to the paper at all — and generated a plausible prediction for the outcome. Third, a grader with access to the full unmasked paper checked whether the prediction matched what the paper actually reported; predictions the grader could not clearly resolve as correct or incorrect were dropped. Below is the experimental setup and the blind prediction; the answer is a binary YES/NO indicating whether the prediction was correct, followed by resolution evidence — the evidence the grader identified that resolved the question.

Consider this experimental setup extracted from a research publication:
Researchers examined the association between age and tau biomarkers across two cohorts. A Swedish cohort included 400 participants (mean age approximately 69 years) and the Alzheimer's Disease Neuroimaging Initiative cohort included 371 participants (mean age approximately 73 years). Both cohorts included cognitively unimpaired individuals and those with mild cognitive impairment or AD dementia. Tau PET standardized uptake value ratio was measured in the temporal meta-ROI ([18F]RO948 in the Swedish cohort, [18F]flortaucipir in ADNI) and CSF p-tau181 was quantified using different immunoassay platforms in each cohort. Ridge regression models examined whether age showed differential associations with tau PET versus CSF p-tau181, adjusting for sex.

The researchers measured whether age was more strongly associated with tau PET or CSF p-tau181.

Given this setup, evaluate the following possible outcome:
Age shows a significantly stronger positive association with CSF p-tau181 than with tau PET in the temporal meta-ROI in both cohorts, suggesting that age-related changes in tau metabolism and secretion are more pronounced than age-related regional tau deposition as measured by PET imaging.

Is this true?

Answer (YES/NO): YES